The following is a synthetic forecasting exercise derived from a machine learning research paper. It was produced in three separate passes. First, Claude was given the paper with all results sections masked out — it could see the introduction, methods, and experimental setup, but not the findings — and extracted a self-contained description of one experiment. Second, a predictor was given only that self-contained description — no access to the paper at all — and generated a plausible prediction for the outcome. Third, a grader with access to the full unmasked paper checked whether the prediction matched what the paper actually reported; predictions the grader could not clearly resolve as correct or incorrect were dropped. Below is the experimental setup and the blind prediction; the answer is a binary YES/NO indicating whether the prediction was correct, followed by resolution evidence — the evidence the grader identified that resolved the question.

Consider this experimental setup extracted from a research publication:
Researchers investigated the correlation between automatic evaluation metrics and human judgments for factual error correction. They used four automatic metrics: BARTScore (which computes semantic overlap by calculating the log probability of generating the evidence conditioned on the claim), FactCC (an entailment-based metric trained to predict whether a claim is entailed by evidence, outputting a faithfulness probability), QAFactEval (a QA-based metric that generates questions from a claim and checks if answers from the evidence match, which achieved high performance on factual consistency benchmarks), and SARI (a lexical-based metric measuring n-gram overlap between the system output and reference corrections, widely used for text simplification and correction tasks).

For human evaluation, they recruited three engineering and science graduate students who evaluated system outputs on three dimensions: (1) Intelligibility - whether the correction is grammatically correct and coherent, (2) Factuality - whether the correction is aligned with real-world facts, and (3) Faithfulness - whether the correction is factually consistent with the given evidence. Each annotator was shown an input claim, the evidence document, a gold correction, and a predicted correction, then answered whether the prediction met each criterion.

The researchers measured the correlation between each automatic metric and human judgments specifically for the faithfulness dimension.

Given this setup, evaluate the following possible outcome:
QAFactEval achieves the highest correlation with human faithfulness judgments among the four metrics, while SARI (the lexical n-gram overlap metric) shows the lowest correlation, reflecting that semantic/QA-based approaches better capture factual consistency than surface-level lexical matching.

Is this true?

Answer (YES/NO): NO